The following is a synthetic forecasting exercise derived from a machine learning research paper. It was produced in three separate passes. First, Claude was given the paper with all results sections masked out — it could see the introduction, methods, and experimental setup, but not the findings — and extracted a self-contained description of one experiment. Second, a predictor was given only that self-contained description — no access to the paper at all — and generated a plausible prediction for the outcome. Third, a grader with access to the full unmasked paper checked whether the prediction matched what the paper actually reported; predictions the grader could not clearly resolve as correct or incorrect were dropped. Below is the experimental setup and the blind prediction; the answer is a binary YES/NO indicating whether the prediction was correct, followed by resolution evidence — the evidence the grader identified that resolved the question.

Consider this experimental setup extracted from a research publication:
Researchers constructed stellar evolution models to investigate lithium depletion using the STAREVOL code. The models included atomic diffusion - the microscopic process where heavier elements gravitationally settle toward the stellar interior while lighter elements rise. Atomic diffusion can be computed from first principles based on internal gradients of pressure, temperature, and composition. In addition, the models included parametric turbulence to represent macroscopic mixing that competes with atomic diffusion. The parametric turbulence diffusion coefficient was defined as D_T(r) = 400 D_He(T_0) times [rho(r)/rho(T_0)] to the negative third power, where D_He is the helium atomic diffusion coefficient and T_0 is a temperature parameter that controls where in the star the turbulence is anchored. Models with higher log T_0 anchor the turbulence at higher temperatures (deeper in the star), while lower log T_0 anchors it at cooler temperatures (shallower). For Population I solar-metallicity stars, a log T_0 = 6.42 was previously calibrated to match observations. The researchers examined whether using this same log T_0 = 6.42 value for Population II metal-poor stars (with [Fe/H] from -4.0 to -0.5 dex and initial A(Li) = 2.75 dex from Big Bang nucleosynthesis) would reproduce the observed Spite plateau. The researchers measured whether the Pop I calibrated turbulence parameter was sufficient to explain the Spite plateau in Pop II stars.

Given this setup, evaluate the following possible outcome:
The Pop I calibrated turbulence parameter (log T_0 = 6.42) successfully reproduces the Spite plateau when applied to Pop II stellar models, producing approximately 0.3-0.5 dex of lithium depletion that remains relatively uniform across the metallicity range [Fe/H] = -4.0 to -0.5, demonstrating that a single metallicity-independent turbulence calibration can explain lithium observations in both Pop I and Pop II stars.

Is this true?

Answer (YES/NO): NO